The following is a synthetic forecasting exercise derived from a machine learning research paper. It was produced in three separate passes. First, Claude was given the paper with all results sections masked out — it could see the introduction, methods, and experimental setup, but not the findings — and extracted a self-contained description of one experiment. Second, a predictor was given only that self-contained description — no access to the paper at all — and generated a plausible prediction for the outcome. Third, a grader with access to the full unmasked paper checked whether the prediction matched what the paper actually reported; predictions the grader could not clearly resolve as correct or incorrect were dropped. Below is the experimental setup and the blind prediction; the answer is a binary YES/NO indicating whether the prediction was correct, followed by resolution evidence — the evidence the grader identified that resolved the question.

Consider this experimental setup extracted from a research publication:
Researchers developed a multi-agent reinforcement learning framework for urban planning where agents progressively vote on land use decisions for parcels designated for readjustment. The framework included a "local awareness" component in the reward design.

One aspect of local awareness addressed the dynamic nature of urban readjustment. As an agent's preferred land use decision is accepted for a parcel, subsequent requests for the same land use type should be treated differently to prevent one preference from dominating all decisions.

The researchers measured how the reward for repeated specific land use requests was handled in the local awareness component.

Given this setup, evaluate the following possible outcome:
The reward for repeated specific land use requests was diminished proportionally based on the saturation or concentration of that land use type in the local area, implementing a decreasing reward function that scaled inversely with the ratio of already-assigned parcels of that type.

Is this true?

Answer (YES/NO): NO